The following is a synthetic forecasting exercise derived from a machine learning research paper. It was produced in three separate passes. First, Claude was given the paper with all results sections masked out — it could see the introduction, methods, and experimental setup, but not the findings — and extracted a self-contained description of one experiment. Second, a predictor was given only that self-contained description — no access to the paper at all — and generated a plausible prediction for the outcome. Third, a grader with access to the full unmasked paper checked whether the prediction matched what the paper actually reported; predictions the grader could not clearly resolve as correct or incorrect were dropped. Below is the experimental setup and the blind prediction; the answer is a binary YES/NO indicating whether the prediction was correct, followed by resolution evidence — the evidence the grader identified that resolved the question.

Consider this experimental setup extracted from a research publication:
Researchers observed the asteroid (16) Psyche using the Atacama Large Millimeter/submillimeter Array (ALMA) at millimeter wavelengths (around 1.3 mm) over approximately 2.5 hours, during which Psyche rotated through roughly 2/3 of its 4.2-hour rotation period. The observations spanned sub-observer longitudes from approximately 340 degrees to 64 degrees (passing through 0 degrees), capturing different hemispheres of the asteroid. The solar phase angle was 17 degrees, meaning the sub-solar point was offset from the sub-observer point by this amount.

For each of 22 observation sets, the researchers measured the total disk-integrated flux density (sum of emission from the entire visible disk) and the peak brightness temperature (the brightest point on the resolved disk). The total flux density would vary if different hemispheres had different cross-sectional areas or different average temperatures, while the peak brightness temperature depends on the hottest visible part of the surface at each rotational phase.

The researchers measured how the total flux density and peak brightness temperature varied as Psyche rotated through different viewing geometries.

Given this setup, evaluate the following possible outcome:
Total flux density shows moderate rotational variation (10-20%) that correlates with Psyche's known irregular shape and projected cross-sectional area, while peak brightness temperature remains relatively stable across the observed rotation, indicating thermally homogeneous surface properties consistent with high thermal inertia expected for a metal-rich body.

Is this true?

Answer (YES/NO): NO